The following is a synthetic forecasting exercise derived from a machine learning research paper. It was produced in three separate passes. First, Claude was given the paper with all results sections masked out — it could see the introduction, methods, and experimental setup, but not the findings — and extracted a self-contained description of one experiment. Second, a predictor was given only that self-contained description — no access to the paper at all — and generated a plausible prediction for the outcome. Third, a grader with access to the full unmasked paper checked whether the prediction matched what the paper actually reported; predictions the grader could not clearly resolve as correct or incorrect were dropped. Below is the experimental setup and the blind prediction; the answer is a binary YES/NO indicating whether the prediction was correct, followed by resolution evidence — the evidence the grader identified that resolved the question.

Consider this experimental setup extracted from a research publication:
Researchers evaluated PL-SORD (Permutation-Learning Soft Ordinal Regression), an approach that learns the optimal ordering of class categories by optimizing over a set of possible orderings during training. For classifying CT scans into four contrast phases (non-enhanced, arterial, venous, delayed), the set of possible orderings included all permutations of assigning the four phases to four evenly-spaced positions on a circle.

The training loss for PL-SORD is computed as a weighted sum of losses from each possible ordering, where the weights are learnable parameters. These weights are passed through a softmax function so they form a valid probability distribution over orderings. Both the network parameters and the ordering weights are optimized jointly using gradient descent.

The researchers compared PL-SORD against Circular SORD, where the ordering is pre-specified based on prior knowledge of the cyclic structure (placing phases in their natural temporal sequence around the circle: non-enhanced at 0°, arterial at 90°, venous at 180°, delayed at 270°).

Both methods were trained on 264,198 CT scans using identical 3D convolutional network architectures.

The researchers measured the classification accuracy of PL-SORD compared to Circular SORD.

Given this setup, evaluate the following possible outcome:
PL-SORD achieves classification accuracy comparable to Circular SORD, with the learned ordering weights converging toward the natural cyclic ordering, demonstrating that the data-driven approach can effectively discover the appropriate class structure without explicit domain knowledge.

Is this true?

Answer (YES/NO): YES